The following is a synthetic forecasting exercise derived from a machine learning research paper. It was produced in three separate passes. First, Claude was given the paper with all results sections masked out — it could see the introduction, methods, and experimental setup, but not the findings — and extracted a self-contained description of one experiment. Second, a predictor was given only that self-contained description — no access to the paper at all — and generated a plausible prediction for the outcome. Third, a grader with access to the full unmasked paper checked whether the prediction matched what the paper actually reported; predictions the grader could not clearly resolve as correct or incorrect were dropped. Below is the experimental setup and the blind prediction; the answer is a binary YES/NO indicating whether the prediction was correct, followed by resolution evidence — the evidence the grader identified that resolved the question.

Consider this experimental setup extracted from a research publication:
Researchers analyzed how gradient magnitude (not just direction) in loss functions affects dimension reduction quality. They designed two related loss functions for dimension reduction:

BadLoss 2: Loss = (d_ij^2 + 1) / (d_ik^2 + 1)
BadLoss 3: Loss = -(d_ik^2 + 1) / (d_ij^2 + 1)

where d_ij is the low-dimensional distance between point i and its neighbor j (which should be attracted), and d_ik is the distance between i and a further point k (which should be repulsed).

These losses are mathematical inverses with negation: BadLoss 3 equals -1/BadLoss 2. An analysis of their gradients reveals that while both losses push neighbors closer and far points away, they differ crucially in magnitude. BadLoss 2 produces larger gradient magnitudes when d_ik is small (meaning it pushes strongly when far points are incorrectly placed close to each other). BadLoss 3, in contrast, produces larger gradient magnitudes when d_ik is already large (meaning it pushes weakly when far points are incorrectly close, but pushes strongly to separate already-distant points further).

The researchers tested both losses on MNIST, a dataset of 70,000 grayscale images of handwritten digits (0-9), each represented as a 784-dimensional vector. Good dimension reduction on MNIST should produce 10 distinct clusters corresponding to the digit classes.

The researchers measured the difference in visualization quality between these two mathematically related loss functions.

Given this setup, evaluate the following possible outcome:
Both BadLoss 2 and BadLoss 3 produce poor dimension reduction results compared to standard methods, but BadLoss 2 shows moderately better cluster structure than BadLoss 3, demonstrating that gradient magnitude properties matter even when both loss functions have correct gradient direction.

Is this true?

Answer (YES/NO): NO